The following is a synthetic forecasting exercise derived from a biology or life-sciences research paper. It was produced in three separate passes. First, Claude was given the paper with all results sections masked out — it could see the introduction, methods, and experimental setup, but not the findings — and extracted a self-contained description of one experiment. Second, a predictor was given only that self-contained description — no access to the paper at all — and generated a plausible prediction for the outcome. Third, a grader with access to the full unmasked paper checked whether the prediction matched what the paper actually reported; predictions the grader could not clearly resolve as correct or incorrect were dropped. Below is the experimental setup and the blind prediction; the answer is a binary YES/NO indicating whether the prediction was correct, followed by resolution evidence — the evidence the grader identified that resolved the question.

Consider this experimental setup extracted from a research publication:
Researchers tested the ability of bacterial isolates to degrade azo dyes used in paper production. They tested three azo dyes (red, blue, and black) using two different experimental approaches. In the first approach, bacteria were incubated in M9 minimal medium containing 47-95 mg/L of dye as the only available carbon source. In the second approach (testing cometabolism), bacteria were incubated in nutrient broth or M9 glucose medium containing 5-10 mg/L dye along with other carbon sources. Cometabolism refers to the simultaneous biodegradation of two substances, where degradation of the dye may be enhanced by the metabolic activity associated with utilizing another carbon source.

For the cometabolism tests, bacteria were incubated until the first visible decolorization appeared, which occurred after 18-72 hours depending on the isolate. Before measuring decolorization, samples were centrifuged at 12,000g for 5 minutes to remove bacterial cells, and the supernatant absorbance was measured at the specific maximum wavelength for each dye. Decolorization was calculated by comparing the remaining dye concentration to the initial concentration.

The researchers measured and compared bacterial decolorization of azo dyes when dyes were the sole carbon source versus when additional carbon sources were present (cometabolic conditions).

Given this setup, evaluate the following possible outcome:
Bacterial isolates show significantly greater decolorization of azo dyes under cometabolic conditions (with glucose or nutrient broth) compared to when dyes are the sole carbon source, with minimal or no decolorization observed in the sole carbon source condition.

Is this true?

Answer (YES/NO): YES